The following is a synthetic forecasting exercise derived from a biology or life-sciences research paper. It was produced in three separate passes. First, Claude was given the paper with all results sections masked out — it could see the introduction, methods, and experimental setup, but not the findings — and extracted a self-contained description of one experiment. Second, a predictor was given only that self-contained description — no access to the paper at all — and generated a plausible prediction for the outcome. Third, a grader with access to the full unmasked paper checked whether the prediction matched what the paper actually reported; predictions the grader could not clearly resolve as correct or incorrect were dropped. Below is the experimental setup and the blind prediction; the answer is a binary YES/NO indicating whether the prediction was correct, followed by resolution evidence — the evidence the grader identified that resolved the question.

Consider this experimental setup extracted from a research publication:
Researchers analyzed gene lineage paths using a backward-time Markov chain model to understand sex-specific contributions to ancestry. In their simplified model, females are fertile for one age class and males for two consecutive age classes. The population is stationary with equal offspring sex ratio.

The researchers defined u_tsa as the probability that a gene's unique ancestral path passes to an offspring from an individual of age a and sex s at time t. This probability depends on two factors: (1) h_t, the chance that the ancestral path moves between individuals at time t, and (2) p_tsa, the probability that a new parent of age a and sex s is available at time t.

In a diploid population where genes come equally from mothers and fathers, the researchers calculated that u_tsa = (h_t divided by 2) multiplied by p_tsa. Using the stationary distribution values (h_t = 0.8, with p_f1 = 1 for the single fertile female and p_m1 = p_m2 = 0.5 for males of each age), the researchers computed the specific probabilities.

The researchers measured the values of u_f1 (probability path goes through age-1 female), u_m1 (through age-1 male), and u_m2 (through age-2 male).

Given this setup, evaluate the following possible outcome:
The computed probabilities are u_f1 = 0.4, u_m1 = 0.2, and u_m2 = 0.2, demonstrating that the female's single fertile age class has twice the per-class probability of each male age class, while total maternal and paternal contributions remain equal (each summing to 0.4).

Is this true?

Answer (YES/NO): YES